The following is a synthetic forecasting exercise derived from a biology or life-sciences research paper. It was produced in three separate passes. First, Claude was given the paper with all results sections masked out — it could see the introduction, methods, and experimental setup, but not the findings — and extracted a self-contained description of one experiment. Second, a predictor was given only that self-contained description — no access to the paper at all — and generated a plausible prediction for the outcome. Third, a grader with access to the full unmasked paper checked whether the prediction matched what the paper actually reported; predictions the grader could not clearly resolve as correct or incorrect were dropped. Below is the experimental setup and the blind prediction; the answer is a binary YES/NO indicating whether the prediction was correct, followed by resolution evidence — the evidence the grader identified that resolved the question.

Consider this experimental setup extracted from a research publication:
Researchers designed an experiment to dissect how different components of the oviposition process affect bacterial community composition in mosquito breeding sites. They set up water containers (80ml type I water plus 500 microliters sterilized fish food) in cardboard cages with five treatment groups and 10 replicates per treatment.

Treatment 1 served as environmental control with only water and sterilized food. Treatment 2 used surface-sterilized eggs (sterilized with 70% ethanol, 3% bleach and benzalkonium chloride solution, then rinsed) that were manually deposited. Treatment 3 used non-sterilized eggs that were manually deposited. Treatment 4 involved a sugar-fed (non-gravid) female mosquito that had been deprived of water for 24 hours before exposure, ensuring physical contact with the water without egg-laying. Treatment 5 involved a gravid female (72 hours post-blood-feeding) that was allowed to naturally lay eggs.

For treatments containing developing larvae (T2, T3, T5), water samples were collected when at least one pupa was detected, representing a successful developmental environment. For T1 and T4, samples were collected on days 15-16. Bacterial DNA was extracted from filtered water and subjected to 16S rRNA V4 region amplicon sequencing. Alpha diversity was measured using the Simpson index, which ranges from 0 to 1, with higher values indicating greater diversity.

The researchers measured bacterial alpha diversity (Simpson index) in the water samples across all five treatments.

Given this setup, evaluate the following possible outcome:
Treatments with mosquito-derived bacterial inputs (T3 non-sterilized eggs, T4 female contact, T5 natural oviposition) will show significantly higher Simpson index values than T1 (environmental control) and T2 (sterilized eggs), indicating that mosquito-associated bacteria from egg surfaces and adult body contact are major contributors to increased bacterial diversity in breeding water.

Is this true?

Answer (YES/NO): NO